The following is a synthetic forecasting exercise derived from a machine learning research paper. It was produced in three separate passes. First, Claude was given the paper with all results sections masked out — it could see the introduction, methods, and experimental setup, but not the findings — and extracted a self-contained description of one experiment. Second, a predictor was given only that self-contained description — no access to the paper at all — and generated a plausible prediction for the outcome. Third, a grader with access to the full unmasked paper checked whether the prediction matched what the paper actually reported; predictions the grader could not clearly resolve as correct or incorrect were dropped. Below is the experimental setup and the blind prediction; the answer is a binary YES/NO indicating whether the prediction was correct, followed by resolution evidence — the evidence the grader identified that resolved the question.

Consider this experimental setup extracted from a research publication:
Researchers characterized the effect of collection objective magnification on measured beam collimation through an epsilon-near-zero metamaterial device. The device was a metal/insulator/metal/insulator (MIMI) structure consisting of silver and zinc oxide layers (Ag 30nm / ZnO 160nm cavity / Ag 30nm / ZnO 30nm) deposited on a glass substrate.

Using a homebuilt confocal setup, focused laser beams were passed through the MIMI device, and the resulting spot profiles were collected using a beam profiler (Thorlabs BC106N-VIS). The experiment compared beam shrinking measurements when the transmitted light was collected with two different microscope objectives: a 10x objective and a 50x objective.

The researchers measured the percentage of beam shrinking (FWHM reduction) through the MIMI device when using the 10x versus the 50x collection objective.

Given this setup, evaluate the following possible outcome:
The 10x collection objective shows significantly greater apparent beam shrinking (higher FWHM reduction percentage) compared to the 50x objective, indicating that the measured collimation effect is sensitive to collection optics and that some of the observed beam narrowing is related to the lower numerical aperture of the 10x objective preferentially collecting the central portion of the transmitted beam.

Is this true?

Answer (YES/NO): NO